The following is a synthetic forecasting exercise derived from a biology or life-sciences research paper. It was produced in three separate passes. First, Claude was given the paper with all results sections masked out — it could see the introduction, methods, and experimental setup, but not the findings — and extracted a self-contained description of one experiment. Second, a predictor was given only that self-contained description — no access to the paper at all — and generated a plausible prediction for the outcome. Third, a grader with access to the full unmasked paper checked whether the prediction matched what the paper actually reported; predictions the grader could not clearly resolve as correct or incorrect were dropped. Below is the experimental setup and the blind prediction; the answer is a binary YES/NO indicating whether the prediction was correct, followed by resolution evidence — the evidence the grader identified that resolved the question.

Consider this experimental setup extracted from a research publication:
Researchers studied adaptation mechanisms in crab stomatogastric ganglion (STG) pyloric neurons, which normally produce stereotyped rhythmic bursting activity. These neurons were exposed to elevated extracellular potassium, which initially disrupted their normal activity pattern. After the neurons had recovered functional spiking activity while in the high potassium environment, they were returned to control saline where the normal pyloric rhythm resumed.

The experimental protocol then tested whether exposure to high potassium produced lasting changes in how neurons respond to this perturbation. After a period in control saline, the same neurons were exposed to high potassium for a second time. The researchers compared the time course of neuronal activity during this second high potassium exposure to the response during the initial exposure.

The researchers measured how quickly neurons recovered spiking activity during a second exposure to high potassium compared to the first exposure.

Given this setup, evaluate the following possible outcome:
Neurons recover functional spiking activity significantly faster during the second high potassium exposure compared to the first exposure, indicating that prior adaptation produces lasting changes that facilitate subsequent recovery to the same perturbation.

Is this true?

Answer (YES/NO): YES